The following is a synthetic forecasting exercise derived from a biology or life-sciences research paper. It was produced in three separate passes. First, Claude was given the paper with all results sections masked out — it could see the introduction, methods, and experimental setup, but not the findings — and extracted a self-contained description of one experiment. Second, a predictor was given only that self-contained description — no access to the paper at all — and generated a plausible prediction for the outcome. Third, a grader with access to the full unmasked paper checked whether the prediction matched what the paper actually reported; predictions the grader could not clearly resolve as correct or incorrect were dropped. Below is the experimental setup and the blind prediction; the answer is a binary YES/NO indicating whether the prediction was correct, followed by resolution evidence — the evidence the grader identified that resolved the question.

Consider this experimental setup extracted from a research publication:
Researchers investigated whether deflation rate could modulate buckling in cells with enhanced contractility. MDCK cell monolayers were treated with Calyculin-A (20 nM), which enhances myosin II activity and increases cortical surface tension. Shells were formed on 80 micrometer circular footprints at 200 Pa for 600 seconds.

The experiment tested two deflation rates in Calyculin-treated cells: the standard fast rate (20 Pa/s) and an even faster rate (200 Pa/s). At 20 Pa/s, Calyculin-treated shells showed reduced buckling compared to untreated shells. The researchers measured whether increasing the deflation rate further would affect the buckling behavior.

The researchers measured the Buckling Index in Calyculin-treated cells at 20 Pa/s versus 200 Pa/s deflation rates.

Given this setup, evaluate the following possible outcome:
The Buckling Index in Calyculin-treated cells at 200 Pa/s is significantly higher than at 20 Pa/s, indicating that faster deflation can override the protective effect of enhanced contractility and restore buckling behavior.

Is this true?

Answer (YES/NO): YES